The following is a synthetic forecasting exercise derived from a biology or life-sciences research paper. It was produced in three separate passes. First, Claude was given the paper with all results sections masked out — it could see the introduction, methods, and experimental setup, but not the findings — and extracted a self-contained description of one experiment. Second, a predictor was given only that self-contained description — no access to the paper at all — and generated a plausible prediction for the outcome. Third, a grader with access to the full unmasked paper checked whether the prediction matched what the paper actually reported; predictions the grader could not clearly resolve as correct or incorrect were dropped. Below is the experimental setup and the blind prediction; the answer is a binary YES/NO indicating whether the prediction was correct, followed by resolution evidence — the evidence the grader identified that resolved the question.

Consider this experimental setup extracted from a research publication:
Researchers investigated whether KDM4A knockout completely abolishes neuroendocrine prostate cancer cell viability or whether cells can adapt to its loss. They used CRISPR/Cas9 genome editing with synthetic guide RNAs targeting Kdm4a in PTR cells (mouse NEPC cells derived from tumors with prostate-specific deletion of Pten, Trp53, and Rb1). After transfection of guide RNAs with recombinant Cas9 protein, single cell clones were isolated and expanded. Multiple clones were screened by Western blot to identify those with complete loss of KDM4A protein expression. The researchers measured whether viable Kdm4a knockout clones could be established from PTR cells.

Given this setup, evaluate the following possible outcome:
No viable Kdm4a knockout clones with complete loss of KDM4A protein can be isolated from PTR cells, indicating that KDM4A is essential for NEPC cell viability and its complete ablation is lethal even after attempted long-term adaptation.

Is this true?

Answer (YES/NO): NO